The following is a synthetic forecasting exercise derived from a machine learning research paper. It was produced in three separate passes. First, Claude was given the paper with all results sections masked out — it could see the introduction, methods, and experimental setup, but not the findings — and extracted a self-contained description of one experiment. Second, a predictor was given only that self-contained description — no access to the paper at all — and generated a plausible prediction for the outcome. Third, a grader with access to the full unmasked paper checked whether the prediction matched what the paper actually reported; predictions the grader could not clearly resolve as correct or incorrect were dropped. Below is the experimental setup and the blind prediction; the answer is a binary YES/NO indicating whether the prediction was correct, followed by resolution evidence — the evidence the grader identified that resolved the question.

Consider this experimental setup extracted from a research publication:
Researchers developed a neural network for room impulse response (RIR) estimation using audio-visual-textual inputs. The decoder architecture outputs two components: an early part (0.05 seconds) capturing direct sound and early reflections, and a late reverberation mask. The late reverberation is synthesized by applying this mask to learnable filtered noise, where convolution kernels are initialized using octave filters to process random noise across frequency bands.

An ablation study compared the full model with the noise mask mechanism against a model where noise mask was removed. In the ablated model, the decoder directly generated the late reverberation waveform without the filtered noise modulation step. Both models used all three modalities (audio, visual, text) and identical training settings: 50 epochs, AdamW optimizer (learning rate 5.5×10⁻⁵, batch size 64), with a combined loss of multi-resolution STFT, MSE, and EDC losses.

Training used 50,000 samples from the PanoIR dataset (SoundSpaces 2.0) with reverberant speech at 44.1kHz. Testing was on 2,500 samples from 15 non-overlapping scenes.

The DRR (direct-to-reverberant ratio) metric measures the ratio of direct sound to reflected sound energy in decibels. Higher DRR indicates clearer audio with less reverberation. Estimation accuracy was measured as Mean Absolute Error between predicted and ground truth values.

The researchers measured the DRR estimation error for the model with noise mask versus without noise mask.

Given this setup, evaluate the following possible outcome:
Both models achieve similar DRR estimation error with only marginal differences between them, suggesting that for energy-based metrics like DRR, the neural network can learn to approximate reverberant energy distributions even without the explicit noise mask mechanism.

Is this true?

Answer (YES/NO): NO